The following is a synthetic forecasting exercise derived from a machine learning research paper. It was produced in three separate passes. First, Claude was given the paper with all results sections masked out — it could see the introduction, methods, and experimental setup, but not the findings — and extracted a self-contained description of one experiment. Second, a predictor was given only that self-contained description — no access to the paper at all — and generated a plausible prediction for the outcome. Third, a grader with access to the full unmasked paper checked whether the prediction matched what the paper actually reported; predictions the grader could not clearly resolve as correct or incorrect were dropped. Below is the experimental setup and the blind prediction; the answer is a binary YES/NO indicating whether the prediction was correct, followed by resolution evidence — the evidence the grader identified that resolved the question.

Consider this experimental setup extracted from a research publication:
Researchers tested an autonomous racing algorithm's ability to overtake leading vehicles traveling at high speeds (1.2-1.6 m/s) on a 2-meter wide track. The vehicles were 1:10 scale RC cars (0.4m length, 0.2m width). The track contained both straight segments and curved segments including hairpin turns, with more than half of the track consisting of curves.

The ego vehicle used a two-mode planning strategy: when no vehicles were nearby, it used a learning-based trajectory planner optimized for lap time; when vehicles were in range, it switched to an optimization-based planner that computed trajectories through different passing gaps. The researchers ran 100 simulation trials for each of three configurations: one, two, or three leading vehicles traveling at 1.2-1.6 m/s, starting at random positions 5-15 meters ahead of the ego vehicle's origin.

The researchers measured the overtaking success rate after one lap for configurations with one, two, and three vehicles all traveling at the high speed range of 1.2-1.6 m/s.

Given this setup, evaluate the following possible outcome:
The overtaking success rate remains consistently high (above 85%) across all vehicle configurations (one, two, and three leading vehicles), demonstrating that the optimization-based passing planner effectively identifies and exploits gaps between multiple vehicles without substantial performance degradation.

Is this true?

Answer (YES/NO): NO